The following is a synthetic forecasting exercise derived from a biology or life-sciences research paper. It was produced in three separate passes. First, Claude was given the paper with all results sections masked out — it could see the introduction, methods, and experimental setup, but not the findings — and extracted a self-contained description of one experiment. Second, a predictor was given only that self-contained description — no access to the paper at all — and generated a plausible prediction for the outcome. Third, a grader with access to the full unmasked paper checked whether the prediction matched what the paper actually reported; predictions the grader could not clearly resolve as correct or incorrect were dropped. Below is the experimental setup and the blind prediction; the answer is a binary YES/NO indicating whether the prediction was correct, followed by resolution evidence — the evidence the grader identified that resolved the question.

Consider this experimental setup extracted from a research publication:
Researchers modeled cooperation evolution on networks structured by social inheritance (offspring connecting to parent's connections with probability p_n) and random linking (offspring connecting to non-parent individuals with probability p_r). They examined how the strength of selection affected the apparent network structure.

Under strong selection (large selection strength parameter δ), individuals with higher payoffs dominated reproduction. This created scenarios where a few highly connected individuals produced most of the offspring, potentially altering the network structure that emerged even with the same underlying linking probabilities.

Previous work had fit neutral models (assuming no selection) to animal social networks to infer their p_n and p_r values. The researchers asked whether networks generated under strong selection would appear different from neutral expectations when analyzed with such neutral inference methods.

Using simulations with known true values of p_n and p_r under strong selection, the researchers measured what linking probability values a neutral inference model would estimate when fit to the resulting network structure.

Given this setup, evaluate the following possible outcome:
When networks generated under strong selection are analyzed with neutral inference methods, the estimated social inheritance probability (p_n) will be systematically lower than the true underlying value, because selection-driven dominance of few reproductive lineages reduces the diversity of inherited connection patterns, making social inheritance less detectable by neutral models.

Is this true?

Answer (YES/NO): NO